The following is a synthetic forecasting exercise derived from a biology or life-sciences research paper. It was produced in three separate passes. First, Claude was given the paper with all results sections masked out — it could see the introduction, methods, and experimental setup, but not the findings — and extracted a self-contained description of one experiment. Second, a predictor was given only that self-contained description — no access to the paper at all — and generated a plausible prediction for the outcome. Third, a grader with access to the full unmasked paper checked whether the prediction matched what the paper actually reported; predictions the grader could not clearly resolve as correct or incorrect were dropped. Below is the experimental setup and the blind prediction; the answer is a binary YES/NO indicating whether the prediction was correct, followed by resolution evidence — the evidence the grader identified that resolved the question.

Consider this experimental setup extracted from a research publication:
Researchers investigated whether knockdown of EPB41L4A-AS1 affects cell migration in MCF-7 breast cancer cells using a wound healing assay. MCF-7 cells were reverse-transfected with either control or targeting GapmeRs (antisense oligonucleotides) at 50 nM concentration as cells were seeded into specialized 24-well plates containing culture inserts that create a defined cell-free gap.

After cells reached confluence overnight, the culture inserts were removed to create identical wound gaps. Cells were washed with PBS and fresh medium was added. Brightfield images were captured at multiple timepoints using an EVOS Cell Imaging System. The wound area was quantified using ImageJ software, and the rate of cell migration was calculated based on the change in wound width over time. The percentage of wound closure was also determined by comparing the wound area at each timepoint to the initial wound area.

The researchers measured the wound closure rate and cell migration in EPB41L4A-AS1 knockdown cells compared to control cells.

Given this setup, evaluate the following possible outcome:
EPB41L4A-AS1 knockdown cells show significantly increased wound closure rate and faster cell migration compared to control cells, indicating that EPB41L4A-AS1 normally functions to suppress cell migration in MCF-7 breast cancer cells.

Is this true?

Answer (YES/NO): YES